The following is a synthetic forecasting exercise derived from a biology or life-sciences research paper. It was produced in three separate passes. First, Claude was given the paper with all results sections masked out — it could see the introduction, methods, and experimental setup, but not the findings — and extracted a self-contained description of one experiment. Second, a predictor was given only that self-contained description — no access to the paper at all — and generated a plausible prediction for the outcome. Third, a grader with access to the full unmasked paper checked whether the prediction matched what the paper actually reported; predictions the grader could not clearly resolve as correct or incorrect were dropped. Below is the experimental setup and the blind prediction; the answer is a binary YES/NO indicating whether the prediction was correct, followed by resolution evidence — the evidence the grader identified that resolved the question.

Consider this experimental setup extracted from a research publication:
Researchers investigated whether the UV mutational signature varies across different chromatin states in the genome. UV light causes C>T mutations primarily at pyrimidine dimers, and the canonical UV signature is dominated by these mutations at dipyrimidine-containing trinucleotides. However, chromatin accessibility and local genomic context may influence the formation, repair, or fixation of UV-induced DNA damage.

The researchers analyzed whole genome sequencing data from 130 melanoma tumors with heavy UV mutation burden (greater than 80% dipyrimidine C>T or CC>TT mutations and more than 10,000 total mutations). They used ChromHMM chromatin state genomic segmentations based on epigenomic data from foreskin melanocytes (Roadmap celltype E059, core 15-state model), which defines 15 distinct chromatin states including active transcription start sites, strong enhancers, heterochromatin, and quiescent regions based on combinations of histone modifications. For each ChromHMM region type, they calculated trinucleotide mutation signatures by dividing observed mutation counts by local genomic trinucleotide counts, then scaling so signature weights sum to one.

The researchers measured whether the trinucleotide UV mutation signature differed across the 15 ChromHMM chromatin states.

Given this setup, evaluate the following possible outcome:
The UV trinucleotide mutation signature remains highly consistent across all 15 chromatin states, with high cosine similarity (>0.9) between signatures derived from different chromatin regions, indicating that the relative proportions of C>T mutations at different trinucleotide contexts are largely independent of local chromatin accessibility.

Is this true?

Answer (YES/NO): NO